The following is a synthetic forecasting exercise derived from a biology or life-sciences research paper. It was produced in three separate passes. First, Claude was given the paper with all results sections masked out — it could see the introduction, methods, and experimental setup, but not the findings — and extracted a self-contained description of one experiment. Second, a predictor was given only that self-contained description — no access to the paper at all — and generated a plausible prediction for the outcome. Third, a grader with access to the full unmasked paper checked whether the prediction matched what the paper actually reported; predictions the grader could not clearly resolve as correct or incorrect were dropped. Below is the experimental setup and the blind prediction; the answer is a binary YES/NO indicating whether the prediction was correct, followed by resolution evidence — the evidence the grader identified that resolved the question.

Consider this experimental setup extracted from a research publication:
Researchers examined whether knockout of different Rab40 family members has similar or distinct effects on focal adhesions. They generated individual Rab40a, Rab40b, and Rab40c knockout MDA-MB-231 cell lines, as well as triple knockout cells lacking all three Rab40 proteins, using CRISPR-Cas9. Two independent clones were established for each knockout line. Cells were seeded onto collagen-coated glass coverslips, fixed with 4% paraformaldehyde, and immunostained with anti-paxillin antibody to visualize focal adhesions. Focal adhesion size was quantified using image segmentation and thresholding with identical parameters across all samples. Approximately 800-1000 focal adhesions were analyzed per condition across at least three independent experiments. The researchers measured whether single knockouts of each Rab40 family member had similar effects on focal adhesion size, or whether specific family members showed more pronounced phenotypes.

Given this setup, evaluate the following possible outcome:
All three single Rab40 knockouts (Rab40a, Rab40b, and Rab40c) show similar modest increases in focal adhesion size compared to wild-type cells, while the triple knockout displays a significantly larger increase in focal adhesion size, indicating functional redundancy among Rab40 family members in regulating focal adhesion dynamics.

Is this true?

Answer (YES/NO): NO